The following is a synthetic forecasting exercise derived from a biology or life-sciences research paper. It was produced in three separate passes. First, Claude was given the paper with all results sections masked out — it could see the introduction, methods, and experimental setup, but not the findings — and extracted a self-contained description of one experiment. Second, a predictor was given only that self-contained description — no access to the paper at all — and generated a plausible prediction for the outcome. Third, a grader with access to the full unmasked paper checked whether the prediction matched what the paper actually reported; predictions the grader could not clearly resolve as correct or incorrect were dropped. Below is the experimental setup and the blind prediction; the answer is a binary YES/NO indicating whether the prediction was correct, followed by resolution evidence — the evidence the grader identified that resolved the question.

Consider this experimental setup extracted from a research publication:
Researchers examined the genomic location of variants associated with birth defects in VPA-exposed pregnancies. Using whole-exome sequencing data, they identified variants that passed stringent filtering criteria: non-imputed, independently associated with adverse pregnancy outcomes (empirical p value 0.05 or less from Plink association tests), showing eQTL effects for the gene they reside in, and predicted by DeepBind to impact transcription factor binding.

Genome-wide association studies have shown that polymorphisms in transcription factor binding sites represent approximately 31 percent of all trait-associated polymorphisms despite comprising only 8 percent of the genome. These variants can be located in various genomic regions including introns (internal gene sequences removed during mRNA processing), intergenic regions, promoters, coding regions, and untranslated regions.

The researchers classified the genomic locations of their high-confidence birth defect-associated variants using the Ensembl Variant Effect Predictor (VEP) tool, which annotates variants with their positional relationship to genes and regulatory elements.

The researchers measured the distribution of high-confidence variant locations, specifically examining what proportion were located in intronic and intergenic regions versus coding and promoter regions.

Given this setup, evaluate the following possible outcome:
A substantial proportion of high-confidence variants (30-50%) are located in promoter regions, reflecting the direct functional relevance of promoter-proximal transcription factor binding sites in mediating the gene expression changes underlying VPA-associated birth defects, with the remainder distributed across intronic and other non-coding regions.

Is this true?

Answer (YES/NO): NO